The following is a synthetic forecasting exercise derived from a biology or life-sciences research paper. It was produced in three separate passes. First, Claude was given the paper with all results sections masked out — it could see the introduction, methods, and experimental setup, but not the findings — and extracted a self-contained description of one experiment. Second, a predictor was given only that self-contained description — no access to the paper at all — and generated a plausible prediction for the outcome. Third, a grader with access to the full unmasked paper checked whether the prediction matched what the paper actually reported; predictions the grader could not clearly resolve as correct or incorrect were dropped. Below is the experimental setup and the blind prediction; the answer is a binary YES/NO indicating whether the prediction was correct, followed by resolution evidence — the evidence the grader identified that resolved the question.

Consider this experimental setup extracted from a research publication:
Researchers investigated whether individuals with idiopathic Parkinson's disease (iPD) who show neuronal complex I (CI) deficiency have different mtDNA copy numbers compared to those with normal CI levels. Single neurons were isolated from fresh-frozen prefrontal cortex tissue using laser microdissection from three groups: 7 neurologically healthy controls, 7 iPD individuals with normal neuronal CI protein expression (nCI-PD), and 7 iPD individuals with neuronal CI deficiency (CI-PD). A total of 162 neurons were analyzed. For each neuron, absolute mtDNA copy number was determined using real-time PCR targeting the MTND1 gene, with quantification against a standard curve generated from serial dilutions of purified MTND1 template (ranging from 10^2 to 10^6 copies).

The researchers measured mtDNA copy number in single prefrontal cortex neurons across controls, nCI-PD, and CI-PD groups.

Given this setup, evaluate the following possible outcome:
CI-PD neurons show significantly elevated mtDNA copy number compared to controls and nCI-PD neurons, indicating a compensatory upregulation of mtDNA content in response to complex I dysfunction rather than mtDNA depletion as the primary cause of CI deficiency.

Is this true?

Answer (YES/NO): NO